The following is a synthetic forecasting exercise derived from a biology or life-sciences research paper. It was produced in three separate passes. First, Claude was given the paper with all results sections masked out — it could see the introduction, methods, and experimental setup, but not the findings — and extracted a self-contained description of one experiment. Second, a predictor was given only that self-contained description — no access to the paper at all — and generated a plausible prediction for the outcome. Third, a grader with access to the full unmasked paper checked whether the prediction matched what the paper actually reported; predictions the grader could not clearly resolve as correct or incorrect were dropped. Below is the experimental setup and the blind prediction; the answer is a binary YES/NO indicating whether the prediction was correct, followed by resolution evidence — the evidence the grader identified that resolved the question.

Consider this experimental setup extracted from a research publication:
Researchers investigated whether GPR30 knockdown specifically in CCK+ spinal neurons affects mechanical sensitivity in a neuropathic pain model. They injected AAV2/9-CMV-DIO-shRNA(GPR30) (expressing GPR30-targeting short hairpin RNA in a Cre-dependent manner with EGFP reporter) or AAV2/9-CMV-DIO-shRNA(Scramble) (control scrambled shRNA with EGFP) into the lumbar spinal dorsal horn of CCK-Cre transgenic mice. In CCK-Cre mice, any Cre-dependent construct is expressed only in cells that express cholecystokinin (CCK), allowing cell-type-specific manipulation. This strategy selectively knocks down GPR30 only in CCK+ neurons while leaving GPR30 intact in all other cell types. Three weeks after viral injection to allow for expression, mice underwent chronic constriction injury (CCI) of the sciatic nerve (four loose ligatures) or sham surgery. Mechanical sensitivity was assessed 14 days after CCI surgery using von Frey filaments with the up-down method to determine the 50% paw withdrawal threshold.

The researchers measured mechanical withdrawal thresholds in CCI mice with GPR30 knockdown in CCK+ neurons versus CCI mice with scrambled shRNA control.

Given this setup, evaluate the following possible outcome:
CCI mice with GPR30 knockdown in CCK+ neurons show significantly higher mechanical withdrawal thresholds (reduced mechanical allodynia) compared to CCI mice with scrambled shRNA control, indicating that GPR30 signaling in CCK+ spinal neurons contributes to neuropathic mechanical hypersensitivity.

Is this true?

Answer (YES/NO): YES